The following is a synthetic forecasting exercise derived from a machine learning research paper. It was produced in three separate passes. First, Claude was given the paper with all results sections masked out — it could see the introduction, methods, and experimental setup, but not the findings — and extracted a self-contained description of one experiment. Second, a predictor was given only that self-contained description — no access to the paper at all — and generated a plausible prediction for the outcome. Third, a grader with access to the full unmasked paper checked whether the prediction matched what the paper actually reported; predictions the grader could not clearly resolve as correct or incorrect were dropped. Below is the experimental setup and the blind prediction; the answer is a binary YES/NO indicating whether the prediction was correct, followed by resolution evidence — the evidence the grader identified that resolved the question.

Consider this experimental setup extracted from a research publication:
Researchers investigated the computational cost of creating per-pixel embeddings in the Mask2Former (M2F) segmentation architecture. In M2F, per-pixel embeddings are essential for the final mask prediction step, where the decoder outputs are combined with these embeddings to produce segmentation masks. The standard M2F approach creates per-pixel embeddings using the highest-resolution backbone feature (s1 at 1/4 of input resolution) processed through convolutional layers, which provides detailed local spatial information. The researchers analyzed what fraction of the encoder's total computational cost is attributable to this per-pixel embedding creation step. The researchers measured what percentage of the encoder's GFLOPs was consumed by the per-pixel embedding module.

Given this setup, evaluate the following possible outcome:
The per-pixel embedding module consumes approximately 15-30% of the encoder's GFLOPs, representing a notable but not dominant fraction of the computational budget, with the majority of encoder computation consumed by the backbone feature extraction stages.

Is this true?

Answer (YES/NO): NO